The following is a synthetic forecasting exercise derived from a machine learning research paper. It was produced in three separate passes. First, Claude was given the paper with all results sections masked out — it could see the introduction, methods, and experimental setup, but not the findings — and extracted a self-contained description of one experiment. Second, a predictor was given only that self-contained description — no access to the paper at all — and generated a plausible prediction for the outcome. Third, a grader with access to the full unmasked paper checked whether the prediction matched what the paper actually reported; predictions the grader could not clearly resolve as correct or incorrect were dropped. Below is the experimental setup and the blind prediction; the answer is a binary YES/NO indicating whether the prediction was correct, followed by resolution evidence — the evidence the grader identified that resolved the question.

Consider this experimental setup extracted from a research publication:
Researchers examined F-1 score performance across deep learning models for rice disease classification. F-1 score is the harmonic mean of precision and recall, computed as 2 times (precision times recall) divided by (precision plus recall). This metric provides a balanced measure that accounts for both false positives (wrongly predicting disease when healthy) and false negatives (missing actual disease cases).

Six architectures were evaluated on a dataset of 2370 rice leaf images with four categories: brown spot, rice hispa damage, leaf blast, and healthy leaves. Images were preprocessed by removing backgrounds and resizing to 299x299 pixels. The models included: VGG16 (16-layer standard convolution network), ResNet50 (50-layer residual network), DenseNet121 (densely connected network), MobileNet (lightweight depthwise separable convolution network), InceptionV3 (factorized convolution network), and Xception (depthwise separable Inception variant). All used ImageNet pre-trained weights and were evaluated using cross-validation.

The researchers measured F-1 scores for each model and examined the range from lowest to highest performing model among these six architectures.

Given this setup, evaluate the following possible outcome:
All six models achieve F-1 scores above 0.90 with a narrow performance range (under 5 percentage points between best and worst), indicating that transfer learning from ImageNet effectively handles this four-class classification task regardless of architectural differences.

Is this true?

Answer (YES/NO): NO